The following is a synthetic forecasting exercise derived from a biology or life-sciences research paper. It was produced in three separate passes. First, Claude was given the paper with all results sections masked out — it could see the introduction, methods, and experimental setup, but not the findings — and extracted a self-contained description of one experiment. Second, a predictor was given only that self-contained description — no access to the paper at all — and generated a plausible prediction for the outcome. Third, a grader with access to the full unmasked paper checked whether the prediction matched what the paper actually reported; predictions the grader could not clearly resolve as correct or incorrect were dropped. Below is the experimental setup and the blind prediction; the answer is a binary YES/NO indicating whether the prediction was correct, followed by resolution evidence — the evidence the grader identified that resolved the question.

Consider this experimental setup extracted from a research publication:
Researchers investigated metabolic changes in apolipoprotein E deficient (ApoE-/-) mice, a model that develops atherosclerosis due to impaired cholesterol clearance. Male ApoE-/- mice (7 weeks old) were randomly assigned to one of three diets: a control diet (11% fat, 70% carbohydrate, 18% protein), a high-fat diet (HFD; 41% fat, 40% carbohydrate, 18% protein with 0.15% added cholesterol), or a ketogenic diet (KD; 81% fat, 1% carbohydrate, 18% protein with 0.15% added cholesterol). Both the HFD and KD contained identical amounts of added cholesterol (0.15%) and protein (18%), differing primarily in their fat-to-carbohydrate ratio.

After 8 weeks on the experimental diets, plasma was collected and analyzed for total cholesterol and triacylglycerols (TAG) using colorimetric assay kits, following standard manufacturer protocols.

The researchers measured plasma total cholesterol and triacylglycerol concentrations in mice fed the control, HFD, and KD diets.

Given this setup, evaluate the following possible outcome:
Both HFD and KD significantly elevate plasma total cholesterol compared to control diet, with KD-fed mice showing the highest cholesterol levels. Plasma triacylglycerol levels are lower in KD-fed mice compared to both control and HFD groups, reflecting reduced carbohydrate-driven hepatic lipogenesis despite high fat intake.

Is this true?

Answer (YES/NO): NO